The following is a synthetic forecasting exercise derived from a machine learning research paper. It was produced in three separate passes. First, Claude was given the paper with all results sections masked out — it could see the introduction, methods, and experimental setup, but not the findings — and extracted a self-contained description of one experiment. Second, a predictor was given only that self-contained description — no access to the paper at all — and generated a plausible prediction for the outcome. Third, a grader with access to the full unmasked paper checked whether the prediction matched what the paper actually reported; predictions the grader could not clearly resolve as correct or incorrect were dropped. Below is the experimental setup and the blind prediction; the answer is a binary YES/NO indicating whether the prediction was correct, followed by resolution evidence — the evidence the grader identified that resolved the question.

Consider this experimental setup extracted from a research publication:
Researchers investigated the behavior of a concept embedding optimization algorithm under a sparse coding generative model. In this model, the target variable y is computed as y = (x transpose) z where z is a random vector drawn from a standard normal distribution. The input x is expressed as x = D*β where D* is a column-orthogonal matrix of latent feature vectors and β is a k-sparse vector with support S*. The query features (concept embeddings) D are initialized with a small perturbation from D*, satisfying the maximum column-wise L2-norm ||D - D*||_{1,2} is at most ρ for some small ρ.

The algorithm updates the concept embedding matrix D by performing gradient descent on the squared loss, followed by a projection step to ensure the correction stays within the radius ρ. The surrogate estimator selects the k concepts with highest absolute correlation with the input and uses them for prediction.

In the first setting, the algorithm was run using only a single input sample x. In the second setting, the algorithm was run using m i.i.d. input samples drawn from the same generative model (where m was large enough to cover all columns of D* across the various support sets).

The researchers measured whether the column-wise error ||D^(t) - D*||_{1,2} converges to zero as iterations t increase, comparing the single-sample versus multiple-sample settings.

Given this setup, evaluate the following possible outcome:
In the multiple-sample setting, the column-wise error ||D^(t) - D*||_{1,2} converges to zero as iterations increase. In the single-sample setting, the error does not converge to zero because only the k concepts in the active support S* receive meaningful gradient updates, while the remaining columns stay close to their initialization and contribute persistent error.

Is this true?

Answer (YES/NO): YES